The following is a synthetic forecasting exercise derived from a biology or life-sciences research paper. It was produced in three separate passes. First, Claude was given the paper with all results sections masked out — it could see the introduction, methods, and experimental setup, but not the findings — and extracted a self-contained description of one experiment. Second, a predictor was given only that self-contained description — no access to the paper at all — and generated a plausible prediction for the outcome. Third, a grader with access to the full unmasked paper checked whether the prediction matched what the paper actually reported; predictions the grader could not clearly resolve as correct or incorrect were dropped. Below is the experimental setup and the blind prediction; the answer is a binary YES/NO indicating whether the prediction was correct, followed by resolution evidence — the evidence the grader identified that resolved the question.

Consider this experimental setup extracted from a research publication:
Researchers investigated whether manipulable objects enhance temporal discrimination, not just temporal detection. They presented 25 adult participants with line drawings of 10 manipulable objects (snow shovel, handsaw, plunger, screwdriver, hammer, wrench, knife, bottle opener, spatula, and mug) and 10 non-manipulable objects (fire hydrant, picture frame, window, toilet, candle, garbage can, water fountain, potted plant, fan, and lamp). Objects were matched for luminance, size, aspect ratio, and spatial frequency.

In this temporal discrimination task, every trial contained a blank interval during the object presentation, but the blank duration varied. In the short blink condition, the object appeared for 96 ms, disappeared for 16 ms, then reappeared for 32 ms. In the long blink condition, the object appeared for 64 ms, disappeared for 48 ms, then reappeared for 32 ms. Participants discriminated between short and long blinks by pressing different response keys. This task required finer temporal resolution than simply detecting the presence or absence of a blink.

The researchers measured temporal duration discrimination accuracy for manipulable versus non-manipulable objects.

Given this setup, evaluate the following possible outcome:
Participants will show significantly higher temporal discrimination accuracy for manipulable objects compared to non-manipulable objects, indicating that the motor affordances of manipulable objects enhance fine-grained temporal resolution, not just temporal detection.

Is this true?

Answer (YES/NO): NO